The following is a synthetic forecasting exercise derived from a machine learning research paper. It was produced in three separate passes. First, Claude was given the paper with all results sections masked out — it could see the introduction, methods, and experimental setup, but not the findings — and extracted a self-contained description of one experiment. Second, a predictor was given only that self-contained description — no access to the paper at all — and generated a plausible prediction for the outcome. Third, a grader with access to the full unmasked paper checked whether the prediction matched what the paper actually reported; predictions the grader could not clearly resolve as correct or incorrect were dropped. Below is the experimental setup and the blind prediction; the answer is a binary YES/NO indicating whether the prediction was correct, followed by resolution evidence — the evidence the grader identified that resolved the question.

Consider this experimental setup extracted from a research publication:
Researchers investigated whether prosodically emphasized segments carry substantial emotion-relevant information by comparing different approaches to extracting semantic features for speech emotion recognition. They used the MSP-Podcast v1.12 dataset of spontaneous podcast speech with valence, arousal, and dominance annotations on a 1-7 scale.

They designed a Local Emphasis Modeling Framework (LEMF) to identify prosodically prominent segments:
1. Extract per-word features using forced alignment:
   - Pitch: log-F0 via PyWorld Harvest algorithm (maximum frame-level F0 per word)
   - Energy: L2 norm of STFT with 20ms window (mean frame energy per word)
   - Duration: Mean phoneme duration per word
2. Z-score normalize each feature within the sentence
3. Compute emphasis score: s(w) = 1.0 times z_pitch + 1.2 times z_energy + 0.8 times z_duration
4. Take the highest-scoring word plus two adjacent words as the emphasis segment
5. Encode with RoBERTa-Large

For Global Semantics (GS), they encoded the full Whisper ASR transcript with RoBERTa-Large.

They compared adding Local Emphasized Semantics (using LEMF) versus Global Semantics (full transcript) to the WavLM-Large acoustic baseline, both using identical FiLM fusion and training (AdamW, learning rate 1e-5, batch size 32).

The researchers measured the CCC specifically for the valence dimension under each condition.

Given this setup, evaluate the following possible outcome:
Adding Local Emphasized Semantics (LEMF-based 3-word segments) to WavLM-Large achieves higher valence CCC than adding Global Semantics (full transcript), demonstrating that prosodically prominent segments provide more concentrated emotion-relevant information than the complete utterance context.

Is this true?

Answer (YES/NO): NO